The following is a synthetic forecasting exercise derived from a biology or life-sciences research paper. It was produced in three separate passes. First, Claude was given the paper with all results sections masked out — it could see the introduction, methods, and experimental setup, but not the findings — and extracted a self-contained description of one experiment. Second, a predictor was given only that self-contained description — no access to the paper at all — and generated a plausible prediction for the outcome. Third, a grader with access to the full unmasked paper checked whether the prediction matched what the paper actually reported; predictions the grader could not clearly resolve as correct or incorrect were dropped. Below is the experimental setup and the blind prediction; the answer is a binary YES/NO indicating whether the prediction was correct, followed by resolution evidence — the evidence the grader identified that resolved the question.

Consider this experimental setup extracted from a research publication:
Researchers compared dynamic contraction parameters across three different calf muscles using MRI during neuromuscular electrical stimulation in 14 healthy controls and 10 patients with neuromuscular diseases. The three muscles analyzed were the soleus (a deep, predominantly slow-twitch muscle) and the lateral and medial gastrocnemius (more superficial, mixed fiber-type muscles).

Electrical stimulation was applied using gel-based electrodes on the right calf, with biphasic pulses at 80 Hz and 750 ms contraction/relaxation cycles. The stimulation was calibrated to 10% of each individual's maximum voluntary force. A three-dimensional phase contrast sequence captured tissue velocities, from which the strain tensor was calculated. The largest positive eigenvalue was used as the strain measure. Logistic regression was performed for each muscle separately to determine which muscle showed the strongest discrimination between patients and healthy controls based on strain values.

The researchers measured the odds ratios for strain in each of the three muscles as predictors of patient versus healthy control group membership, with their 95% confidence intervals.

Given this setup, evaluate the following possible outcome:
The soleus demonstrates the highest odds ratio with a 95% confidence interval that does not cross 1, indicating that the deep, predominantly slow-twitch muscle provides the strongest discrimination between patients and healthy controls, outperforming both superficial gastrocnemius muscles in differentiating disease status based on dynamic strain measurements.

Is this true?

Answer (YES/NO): NO